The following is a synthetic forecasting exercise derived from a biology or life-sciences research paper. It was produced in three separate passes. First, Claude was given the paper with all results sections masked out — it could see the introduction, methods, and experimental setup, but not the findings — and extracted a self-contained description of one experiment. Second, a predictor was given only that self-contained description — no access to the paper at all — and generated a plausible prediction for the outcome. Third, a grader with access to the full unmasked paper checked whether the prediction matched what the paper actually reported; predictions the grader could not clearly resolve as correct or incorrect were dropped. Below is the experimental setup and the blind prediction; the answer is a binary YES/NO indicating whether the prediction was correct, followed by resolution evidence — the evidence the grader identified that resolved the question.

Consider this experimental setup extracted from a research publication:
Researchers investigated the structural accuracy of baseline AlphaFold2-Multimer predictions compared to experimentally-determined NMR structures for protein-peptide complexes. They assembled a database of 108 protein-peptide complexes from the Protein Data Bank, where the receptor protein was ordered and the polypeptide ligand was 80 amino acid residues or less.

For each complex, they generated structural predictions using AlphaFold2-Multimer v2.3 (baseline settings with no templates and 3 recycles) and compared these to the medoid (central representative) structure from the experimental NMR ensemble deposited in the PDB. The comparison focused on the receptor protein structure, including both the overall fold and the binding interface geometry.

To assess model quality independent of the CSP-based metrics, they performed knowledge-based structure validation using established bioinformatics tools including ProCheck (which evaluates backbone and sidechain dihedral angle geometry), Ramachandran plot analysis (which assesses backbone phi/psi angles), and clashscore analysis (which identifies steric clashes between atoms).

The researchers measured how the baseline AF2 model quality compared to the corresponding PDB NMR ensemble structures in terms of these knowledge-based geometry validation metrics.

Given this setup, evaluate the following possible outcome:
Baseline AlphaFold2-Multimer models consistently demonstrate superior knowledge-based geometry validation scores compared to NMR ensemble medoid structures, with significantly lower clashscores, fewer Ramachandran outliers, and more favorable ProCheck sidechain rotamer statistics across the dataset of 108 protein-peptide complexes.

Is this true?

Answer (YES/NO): YES